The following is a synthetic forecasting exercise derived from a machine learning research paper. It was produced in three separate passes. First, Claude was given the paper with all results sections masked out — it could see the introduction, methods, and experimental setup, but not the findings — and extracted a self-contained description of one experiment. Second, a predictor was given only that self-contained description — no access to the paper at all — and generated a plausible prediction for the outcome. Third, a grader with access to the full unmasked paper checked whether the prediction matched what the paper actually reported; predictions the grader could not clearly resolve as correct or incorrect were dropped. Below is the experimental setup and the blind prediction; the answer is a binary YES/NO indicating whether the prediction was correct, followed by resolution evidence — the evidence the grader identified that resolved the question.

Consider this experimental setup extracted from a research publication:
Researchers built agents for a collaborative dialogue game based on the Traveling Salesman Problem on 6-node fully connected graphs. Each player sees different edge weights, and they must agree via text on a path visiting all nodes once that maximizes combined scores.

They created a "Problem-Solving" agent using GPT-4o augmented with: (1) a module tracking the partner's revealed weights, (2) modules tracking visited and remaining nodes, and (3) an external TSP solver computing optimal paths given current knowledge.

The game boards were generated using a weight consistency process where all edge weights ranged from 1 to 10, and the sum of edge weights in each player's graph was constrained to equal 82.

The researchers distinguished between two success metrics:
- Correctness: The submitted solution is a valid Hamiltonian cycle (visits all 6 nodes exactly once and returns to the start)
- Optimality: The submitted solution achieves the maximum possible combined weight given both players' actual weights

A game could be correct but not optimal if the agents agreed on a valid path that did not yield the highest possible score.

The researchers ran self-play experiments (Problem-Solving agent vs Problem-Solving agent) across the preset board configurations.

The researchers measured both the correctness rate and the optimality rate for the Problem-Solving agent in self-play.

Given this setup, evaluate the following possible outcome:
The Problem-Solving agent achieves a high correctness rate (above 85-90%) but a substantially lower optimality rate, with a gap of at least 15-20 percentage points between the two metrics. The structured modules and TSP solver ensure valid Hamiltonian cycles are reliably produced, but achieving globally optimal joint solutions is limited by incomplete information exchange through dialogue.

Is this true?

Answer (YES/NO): YES